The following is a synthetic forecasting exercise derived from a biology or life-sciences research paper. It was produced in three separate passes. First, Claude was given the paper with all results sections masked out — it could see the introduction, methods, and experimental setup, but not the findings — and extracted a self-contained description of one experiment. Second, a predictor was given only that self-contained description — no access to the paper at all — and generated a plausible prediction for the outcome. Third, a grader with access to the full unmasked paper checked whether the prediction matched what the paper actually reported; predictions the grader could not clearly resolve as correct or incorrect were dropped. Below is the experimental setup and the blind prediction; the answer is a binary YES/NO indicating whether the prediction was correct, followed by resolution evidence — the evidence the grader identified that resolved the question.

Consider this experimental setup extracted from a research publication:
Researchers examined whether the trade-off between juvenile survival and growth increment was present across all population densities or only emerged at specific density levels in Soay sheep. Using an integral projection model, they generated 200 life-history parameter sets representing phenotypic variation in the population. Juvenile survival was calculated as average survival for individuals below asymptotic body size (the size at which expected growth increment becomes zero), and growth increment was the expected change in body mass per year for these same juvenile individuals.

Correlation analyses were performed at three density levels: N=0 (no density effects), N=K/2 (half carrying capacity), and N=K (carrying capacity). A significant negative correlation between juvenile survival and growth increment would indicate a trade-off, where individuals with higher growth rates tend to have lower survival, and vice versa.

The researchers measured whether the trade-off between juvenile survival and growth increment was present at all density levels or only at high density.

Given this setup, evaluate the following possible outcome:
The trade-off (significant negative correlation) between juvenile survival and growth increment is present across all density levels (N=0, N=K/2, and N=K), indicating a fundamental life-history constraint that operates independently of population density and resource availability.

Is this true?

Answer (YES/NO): NO